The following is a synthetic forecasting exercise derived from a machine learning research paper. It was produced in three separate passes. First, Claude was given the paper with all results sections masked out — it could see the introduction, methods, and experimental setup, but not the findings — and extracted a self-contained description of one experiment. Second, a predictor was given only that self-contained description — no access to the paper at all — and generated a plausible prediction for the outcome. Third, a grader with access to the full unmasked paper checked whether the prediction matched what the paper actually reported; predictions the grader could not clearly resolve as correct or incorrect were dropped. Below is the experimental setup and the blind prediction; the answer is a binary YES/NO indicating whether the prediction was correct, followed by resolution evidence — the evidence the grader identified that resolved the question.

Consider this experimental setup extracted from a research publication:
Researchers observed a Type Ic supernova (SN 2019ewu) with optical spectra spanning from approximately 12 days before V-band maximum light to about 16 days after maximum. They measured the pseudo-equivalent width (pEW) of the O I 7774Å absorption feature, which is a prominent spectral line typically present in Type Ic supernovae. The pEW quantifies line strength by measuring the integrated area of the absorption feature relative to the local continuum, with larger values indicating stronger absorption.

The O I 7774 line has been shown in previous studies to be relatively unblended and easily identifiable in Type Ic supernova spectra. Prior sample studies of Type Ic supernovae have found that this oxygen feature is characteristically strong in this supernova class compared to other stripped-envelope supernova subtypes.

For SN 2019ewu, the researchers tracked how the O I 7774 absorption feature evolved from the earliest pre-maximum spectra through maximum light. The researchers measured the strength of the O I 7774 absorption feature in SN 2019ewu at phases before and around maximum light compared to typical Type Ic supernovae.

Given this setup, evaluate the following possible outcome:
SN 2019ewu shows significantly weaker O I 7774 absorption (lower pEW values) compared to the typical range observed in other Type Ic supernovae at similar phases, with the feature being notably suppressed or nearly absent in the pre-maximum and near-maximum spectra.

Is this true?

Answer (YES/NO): YES